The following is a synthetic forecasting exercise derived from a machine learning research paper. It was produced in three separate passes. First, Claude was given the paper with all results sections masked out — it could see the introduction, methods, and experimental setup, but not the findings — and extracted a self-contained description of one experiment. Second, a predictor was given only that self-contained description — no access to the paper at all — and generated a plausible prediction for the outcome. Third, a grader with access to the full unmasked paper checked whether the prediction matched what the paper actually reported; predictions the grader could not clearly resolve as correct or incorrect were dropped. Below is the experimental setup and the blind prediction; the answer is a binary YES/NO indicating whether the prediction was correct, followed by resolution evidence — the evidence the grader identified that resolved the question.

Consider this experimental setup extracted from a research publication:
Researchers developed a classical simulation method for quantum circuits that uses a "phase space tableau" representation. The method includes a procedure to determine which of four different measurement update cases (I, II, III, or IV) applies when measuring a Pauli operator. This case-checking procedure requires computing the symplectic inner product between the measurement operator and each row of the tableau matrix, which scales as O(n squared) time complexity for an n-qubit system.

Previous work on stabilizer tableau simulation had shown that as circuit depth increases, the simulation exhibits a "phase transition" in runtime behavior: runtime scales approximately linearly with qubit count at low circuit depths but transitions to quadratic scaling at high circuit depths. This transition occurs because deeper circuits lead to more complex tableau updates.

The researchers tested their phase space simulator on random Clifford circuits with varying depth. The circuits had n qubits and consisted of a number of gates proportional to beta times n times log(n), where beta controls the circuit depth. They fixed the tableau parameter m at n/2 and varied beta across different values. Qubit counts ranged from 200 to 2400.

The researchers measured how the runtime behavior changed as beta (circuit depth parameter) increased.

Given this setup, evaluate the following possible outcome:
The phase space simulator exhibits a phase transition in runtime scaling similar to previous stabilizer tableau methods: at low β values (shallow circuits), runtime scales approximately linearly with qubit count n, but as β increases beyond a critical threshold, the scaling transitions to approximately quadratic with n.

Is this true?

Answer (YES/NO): NO